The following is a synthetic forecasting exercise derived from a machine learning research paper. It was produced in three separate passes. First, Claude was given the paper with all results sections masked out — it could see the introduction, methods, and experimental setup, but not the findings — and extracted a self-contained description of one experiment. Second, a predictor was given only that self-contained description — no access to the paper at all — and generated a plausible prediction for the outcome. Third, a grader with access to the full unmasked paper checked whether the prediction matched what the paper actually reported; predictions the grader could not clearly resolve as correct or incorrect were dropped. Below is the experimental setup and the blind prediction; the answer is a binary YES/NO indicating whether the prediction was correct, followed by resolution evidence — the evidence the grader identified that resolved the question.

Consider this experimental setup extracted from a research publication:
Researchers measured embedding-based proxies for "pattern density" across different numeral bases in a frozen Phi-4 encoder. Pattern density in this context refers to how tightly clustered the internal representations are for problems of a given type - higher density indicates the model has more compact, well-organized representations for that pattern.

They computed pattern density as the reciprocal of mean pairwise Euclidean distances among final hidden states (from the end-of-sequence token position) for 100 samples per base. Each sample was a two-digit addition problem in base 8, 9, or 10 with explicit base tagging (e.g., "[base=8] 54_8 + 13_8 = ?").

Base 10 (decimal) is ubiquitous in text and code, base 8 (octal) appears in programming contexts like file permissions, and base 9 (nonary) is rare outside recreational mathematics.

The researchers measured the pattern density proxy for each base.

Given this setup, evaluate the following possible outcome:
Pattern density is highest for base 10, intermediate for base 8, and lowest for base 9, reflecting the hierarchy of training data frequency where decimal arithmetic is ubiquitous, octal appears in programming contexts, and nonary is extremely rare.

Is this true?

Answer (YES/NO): NO